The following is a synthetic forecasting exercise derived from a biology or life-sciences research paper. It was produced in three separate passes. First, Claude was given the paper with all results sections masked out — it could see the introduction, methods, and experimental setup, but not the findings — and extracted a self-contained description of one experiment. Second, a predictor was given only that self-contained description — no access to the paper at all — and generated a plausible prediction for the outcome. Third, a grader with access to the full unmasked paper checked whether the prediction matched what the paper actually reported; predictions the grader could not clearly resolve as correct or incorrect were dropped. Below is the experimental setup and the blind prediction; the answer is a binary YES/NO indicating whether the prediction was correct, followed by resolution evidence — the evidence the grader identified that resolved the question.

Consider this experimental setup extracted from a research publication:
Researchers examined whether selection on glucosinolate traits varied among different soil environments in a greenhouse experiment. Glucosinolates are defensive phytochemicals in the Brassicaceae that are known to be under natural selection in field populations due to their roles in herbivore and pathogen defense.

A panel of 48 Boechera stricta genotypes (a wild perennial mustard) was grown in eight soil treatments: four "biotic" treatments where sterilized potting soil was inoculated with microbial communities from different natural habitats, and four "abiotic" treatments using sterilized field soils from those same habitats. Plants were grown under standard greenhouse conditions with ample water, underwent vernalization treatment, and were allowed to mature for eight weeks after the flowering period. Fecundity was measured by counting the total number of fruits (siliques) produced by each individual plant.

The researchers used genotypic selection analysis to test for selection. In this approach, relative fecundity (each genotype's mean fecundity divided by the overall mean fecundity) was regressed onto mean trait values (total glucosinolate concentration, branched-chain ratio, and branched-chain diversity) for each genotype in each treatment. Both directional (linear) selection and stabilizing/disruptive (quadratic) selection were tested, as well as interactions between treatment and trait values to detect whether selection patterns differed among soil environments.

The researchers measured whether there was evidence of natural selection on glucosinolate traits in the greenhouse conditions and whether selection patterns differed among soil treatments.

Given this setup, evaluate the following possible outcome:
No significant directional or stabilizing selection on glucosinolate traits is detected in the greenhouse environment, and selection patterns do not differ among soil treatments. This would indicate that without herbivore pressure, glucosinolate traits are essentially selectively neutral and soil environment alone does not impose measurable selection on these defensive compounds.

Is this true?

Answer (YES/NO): NO